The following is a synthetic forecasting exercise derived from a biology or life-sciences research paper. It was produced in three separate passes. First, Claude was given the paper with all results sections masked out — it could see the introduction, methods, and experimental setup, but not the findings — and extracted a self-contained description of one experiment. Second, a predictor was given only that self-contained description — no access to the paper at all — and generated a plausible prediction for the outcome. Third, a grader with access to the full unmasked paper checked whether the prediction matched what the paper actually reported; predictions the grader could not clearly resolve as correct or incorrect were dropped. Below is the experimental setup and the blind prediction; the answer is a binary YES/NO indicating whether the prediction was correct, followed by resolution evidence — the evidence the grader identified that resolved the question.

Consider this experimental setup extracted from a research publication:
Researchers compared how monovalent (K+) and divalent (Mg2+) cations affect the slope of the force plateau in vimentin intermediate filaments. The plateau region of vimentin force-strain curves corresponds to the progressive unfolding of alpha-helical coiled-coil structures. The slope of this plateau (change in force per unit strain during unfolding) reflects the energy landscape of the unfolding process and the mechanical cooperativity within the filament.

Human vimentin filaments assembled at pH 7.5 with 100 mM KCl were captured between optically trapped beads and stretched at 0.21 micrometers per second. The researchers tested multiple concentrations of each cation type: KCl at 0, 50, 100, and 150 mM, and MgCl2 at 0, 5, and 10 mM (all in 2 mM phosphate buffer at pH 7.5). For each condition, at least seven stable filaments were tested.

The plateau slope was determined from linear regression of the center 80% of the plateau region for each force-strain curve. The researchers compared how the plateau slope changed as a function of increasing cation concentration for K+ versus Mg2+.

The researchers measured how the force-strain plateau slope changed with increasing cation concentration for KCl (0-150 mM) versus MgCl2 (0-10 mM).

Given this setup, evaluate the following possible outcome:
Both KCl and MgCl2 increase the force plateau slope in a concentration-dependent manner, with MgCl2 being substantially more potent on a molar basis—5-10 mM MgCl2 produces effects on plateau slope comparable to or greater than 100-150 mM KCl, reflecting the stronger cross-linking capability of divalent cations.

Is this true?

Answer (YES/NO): NO